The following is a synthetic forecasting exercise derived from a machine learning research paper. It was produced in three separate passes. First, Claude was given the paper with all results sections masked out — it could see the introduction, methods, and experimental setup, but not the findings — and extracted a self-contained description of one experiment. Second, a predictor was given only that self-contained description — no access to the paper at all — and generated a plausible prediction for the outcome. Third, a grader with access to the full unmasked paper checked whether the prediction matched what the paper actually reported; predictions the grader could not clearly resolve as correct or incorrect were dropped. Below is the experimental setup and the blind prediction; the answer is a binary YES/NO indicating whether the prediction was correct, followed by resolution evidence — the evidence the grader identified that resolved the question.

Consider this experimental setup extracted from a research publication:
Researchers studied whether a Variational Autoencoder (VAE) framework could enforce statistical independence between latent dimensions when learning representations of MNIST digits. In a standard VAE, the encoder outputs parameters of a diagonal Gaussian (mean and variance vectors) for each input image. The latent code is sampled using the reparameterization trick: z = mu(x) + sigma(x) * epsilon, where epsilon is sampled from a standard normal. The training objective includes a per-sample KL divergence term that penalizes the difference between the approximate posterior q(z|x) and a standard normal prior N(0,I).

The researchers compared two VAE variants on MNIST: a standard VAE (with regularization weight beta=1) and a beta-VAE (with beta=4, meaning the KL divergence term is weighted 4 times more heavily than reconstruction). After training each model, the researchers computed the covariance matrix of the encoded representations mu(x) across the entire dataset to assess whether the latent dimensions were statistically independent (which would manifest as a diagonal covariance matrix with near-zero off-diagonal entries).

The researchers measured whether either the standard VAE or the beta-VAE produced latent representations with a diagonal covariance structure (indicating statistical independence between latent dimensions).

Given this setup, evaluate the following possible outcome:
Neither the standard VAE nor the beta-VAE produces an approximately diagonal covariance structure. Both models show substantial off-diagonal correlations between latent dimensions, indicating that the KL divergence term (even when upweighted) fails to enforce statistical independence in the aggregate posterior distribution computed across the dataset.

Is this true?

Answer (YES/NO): YES